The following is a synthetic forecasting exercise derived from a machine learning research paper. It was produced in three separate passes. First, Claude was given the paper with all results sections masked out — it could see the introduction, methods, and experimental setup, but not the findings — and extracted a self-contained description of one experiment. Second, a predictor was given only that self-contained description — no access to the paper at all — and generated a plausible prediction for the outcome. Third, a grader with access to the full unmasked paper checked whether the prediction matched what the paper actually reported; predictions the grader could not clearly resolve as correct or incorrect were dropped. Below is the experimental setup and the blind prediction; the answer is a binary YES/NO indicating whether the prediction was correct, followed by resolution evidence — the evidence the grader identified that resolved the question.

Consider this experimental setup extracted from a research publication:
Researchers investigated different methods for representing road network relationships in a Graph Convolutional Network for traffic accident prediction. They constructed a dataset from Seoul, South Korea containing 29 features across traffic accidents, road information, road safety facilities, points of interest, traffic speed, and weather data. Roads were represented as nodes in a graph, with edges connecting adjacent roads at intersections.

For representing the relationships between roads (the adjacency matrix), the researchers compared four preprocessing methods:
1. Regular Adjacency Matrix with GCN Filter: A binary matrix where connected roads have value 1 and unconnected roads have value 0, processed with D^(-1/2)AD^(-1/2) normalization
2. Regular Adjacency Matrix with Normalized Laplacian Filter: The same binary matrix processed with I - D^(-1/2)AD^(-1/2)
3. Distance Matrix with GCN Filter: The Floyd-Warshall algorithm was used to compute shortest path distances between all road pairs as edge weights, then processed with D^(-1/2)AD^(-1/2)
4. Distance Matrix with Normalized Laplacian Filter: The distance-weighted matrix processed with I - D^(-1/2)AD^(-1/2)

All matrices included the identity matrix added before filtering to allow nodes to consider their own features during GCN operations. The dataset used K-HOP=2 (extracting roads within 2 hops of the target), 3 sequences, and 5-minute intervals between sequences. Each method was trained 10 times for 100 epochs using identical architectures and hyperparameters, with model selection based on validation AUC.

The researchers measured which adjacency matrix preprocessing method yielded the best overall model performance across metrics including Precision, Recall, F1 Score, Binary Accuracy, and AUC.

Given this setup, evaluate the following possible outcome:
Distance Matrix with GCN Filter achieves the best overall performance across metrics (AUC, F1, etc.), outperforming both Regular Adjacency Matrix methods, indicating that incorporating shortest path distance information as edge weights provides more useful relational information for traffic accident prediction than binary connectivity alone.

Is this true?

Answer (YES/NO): NO